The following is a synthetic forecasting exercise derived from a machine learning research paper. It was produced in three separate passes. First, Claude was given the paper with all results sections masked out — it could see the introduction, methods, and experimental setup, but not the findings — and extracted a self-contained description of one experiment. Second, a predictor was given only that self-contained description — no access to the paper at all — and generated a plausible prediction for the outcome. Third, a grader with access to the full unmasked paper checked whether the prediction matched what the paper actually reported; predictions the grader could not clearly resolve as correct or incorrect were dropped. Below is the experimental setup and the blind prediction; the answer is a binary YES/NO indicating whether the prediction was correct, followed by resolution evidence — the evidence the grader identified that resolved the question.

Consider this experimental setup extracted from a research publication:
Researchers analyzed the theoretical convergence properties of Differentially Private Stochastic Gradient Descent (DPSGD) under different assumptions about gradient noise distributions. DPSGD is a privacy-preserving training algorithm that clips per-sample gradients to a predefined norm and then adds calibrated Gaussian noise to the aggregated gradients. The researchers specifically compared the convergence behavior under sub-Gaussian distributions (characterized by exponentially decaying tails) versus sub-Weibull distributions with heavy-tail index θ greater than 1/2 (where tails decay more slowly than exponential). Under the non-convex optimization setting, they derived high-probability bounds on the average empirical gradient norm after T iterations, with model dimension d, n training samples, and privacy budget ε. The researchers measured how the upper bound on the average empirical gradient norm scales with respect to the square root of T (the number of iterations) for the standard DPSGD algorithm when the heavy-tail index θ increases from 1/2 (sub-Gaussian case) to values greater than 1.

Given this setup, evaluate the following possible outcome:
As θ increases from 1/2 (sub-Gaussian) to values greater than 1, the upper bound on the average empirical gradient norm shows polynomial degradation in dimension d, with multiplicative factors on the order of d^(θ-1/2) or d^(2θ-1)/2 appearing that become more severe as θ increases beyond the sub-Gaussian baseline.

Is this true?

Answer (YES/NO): NO